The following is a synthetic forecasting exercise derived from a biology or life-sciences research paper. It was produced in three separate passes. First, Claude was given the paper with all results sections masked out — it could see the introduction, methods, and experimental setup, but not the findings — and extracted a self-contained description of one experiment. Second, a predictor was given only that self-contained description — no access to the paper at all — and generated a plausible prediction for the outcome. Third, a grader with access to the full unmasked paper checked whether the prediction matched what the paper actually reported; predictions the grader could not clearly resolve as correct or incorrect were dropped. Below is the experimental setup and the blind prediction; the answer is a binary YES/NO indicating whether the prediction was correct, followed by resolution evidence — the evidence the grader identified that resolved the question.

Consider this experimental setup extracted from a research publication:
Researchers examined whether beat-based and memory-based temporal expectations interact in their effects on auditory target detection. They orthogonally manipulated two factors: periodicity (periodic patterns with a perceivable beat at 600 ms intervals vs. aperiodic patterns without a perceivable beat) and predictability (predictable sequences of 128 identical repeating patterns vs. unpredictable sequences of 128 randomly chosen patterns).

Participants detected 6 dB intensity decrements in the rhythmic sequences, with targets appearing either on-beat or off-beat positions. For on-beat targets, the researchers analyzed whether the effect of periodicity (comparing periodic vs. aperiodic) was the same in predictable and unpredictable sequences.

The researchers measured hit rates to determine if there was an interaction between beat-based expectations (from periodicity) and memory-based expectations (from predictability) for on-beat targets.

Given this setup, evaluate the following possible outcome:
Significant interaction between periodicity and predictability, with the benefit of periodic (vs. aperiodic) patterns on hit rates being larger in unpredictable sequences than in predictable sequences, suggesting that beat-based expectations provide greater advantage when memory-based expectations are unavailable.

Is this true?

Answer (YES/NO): YES